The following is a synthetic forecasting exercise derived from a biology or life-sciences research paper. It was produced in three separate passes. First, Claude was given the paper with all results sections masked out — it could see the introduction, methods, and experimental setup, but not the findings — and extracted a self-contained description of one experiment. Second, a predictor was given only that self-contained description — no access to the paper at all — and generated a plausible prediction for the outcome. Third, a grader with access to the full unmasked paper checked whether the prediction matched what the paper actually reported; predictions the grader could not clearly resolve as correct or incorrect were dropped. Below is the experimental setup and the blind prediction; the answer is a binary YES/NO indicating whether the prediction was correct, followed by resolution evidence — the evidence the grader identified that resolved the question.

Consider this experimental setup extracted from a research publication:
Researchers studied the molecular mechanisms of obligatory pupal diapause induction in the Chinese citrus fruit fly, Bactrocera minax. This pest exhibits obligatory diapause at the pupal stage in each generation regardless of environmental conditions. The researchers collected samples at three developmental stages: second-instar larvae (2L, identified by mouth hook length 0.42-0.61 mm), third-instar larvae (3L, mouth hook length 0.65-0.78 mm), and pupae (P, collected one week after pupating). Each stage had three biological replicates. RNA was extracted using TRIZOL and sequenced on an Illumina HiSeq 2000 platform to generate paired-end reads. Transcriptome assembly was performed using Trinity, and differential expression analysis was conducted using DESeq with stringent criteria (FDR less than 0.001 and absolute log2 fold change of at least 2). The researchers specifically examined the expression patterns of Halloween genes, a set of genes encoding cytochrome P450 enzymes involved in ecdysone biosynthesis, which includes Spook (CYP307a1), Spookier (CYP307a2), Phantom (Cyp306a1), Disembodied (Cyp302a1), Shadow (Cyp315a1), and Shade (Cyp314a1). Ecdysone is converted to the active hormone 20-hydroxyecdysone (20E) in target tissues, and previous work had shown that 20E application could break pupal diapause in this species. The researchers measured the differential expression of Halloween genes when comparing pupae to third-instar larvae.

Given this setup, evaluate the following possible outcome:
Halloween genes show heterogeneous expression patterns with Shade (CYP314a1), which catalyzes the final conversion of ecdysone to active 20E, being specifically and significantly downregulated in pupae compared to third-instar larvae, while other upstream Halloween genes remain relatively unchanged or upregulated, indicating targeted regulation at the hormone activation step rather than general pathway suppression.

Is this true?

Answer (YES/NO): YES